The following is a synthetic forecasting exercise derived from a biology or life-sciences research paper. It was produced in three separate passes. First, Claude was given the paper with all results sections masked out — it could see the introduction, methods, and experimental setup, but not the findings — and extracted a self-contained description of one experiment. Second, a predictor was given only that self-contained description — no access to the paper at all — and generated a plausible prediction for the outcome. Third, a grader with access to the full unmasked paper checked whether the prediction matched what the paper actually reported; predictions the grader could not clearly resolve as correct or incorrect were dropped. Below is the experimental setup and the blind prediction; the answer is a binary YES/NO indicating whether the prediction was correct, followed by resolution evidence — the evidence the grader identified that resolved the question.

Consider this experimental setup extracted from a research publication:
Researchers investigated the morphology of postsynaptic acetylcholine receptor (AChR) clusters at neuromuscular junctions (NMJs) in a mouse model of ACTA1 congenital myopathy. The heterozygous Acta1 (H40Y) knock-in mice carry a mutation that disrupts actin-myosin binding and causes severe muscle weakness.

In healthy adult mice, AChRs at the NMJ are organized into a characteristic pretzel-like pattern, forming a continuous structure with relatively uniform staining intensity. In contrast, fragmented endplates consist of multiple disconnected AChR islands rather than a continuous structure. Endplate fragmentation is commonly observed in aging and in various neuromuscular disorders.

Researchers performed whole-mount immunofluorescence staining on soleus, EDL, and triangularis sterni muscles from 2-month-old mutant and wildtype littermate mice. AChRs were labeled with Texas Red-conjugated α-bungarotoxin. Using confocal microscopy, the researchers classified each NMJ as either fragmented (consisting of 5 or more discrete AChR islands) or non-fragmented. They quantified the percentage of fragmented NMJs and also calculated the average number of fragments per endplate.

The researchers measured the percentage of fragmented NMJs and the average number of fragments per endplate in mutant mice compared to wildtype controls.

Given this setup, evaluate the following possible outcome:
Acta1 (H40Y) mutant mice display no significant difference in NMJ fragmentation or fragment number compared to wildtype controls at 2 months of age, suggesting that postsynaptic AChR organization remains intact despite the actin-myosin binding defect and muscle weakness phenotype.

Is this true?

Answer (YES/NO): NO